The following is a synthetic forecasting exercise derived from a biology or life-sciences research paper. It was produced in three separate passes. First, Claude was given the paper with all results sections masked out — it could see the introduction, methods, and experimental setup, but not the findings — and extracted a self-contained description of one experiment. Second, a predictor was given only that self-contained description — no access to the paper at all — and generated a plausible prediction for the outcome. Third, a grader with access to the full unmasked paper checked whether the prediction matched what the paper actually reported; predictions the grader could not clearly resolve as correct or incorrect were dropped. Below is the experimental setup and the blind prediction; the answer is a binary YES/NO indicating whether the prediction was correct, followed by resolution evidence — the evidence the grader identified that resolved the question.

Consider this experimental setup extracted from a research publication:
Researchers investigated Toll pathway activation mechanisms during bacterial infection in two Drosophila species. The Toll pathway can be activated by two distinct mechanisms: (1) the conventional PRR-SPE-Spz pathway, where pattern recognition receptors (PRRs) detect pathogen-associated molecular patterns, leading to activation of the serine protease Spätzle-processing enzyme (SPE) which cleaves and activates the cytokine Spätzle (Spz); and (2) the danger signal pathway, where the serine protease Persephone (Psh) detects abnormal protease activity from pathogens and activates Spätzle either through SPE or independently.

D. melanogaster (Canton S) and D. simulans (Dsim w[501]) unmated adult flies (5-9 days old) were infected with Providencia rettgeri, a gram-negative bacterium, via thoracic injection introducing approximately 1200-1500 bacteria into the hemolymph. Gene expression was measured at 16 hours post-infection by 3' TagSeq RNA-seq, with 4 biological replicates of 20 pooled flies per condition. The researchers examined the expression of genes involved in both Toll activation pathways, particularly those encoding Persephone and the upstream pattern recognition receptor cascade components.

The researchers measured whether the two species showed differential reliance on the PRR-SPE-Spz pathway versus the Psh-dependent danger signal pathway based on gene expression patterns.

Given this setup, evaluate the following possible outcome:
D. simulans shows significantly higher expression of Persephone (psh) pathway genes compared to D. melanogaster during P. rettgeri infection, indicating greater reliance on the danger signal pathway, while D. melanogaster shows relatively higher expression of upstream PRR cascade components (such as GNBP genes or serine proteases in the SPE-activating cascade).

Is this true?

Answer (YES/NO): YES